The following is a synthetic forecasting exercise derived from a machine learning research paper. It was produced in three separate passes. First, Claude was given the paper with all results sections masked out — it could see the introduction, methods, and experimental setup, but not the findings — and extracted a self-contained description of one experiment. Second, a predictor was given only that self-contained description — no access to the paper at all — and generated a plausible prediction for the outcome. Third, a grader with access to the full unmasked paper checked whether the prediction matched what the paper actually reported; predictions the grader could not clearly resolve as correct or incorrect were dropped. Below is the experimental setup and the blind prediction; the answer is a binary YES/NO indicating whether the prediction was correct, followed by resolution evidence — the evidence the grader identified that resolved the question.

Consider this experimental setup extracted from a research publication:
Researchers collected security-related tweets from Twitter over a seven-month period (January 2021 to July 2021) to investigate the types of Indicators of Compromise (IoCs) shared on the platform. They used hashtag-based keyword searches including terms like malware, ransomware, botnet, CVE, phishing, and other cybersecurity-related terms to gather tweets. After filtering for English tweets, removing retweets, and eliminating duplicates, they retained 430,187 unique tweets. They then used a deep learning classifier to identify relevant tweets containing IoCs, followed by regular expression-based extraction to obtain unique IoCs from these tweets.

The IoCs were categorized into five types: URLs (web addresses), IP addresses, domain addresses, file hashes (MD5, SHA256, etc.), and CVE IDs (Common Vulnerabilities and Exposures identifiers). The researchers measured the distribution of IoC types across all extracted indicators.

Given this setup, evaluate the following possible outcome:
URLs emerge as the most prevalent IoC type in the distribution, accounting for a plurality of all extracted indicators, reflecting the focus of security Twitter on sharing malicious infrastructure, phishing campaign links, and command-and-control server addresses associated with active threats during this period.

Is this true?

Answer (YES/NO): YES